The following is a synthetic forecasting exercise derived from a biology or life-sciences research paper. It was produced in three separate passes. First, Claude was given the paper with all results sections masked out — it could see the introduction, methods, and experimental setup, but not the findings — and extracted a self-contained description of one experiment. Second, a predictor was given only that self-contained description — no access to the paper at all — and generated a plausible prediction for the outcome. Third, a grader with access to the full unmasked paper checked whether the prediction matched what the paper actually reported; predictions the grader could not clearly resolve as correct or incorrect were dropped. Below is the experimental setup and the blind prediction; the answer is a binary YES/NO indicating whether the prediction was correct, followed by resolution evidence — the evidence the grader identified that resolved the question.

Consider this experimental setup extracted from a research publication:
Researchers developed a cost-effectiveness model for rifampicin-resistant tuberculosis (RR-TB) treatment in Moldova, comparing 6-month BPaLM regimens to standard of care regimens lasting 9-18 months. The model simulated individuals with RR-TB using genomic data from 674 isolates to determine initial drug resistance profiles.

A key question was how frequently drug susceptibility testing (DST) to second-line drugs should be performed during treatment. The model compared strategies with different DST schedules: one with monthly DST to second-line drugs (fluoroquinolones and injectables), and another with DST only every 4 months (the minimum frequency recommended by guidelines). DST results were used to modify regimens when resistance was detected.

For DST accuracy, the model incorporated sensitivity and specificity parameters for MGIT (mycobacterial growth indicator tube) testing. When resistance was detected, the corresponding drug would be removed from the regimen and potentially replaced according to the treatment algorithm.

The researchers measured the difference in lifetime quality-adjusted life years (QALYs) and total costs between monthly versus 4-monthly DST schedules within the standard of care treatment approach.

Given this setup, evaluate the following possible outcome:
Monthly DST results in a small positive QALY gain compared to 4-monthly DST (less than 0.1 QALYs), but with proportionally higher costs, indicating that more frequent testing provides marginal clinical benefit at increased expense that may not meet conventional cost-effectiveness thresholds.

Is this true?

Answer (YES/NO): NO